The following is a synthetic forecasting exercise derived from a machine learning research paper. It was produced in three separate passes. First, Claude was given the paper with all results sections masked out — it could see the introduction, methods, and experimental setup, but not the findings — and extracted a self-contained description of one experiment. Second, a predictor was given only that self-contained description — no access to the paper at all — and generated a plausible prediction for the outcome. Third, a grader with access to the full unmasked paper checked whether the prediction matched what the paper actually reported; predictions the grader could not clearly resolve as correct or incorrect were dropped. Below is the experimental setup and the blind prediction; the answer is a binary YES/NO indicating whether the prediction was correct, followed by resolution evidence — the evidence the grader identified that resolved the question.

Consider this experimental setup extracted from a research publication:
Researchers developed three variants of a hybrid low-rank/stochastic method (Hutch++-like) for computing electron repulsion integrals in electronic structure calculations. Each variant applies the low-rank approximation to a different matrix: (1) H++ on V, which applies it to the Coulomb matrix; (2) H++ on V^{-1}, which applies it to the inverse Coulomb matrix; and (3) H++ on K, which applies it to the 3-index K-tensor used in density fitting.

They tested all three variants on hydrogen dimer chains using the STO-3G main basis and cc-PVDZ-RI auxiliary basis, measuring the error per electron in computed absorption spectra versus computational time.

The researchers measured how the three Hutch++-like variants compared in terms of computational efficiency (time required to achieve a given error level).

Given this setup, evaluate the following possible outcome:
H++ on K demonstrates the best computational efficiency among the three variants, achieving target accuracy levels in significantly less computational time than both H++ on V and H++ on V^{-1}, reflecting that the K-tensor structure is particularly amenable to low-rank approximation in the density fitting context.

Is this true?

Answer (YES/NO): NO